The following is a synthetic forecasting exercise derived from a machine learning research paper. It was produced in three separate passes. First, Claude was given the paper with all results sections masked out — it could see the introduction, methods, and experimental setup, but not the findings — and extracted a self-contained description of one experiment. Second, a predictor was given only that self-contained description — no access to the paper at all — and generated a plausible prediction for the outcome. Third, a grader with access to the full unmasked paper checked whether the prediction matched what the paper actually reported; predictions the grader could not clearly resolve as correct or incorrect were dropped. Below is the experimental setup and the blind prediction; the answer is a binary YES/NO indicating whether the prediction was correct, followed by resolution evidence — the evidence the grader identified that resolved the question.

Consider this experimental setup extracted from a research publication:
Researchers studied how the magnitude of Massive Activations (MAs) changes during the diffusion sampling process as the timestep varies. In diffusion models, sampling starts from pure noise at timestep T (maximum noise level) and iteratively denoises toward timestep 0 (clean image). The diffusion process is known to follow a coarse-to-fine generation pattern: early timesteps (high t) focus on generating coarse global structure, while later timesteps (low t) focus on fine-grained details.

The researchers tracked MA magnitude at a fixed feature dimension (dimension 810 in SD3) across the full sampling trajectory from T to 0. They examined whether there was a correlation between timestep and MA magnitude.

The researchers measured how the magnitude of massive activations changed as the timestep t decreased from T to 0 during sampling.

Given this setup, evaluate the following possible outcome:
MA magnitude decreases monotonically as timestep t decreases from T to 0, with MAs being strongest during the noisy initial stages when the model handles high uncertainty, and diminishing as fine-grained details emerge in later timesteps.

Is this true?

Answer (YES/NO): NO